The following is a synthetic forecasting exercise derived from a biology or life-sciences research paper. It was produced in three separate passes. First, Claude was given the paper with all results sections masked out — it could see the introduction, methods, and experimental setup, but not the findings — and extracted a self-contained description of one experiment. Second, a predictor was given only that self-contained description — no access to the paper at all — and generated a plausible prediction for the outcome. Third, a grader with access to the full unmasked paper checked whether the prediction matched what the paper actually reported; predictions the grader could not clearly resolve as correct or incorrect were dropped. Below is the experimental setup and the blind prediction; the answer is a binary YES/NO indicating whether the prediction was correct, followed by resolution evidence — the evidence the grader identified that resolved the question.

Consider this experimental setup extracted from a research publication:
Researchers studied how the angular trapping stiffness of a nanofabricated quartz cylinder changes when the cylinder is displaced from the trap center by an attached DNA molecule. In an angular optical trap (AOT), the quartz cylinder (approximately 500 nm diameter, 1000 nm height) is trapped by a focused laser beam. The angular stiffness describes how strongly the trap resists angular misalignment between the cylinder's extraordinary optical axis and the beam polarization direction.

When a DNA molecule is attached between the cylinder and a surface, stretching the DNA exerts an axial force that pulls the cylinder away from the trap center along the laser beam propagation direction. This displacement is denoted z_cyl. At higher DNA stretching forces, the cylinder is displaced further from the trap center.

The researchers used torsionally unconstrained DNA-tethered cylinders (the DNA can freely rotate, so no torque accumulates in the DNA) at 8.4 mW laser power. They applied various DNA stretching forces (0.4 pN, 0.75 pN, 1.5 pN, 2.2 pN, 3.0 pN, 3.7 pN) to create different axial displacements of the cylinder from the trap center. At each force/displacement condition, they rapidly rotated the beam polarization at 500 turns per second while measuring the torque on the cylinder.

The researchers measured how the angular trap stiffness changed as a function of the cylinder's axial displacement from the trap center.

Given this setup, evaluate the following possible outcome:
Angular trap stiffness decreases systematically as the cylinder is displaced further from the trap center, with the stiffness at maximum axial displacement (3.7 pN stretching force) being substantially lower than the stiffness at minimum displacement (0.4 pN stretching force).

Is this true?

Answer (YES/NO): NO